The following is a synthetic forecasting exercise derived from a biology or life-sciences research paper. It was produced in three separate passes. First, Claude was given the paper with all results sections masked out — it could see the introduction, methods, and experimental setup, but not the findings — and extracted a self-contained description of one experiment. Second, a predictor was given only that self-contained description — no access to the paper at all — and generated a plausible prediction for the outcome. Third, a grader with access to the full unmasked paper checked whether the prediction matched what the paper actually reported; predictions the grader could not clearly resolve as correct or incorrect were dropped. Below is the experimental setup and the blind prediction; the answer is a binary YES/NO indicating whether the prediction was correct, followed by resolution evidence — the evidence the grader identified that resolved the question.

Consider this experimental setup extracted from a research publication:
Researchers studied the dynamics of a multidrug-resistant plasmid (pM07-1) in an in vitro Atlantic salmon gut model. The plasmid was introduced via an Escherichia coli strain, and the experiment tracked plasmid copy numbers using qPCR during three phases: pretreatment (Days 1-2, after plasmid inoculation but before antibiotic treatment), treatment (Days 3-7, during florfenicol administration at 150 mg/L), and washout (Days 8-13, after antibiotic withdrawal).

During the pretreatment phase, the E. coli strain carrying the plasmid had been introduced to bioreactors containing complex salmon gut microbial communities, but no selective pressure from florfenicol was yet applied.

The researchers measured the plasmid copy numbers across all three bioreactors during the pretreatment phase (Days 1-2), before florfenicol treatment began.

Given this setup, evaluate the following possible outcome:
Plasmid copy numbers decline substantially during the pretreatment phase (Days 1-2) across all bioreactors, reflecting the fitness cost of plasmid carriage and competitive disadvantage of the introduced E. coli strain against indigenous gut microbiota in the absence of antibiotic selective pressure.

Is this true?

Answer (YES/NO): NO